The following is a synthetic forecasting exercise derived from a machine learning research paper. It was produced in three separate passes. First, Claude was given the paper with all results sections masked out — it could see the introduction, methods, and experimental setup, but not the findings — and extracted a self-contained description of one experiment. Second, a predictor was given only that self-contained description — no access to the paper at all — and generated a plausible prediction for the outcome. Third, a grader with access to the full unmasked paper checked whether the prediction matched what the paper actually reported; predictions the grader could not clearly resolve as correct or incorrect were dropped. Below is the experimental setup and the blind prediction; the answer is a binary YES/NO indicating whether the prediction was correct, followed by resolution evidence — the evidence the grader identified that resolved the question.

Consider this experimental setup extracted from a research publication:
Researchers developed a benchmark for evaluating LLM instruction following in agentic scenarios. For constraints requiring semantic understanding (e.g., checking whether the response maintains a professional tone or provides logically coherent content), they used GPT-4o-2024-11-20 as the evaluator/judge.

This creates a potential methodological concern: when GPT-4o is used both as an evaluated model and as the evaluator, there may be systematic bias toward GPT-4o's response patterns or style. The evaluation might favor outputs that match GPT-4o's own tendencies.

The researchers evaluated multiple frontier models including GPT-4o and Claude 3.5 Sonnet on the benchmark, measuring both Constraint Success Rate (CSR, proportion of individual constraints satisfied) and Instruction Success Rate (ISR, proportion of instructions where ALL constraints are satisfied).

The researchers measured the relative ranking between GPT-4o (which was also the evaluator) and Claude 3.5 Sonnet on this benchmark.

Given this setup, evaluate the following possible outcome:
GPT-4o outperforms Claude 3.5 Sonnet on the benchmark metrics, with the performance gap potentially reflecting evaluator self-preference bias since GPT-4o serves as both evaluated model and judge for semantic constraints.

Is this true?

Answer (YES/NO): YES